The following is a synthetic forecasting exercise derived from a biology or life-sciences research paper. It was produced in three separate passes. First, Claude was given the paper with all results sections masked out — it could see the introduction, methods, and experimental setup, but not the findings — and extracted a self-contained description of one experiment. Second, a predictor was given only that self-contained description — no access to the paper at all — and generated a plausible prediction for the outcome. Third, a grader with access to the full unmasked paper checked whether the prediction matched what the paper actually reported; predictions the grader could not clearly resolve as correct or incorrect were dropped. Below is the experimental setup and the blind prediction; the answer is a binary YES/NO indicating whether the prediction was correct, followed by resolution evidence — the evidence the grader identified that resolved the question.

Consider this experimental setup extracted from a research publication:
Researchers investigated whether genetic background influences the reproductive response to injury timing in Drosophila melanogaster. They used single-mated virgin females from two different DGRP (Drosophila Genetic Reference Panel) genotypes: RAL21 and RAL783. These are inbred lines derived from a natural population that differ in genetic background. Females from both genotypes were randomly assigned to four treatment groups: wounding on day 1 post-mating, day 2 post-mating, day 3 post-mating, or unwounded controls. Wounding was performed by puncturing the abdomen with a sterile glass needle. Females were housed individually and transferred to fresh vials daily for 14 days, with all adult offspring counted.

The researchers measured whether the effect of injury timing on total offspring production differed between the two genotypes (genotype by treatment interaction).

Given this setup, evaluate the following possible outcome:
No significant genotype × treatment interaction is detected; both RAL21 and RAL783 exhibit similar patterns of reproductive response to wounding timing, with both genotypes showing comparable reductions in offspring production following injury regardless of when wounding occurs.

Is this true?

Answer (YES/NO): NO